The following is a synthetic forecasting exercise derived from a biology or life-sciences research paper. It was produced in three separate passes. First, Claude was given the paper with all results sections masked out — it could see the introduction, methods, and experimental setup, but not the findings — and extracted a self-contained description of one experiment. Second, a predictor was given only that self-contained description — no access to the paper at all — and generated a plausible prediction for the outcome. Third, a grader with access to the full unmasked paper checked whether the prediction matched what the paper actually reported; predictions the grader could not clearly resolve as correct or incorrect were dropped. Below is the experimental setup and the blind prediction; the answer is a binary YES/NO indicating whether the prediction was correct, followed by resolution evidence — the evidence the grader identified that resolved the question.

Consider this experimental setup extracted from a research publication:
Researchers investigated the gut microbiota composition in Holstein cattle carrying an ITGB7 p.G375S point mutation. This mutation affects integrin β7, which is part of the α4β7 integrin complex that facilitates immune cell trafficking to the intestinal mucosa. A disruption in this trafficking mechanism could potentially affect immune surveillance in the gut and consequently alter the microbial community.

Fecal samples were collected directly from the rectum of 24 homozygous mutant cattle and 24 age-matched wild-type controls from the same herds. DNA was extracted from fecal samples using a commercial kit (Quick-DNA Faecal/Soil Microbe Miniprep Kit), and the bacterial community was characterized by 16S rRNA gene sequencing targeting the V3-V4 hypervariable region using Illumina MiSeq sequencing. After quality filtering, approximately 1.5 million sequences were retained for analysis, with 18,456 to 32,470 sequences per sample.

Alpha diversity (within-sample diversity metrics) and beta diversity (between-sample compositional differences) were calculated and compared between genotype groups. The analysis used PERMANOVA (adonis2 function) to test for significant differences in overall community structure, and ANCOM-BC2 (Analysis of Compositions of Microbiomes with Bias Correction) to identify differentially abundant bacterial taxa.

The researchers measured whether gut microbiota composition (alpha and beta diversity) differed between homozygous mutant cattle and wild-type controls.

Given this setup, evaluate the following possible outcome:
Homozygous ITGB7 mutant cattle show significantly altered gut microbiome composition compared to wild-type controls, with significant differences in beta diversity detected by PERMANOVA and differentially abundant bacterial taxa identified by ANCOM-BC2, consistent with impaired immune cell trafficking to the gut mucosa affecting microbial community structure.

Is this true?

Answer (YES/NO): NO